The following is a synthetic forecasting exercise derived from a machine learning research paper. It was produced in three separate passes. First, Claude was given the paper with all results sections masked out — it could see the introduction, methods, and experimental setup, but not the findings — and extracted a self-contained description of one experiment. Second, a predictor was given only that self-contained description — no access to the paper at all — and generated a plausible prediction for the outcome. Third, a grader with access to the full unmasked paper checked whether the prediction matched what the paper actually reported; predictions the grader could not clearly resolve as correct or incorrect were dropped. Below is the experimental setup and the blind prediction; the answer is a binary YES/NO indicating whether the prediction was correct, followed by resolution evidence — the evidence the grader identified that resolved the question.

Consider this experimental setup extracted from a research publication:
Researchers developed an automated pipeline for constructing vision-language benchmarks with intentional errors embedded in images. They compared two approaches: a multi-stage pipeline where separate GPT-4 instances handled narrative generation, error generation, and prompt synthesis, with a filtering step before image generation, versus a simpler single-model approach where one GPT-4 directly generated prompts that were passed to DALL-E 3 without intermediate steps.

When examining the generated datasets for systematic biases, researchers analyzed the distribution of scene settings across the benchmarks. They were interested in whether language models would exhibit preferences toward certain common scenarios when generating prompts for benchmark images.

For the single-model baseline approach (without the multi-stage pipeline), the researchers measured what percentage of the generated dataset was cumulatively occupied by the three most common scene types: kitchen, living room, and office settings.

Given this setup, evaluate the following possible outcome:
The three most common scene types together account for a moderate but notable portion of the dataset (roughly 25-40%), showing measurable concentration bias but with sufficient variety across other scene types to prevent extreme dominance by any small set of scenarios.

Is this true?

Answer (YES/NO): NO